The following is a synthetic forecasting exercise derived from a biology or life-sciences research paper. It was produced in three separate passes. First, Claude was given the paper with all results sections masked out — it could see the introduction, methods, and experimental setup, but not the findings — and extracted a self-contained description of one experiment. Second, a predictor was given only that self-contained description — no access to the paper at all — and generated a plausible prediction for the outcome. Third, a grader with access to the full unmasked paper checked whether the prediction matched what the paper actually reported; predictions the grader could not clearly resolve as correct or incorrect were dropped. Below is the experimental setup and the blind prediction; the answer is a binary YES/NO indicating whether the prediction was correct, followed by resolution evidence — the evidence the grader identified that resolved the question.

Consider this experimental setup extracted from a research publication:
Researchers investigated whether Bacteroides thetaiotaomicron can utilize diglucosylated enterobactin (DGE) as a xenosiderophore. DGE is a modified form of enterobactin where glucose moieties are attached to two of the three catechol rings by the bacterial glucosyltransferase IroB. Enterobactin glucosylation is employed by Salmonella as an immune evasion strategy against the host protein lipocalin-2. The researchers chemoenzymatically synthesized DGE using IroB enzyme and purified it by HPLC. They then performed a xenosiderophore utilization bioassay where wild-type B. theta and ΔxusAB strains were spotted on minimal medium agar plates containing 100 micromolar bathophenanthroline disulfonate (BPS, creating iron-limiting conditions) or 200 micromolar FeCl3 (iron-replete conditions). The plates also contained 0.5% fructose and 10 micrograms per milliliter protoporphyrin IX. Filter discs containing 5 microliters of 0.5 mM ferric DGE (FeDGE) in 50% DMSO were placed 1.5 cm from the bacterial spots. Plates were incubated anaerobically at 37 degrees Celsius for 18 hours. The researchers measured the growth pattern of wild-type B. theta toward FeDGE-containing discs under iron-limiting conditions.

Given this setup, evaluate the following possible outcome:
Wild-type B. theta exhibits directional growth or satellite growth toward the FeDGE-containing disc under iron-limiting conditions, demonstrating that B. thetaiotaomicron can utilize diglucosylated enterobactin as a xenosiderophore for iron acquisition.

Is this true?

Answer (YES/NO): YES